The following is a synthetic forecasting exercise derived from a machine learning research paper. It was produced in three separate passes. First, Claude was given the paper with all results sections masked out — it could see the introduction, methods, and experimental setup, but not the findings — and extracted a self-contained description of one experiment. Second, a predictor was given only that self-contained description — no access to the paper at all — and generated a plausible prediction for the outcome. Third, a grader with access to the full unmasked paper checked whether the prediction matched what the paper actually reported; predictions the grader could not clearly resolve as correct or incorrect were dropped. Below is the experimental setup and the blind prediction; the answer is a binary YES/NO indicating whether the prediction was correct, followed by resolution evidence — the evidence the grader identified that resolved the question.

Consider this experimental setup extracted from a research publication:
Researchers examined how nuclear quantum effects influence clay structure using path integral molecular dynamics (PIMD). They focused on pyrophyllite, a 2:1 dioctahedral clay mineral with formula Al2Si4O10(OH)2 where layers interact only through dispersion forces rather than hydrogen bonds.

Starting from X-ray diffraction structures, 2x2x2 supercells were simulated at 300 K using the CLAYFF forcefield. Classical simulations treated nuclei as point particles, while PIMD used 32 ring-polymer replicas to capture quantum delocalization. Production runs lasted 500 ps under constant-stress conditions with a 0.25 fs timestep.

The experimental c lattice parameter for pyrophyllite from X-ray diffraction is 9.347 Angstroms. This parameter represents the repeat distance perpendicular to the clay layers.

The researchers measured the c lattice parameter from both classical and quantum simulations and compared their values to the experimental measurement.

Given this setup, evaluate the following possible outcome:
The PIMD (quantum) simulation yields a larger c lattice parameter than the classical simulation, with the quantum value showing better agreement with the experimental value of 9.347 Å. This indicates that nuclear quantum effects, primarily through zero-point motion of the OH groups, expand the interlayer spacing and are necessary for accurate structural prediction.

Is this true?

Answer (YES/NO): NO